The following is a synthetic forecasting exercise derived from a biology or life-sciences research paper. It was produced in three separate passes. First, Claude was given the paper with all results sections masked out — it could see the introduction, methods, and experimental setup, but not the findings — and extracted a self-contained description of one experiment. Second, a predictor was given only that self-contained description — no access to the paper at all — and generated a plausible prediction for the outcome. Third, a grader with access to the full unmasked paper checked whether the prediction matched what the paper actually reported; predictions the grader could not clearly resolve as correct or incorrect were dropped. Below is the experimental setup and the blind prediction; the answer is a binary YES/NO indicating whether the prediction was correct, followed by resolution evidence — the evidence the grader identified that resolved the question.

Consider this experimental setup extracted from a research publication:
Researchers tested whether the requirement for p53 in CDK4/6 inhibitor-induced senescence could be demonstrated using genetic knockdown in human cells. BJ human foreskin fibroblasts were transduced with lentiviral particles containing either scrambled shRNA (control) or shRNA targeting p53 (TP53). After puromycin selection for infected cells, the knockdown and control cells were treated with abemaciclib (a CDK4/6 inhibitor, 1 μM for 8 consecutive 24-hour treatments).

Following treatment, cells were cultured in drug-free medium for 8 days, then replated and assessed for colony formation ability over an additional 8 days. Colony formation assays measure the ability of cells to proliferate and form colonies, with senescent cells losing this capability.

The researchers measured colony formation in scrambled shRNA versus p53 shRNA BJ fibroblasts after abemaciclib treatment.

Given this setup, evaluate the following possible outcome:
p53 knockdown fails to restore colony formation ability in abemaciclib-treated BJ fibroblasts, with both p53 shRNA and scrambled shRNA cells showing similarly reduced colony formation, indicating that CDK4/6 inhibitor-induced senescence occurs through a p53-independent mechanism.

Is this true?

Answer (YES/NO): NO